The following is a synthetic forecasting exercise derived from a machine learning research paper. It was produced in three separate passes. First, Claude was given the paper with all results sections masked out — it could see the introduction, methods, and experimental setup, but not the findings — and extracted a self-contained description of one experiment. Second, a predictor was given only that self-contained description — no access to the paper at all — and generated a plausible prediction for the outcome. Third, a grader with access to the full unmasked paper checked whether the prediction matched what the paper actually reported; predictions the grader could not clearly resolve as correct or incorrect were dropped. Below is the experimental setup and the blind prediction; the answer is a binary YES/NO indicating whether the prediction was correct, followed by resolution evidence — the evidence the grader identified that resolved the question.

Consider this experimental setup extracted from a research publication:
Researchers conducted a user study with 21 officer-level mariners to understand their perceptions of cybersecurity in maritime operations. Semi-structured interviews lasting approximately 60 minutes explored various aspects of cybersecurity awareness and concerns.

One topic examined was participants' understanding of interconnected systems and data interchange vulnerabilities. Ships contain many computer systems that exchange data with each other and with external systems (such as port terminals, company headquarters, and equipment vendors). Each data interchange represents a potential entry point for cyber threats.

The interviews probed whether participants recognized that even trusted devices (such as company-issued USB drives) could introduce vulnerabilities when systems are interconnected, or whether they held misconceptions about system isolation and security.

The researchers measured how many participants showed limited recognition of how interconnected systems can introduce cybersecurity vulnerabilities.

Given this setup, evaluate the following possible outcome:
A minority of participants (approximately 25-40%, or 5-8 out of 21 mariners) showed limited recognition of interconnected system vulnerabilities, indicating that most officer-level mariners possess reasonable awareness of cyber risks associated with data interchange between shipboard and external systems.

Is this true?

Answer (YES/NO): YES